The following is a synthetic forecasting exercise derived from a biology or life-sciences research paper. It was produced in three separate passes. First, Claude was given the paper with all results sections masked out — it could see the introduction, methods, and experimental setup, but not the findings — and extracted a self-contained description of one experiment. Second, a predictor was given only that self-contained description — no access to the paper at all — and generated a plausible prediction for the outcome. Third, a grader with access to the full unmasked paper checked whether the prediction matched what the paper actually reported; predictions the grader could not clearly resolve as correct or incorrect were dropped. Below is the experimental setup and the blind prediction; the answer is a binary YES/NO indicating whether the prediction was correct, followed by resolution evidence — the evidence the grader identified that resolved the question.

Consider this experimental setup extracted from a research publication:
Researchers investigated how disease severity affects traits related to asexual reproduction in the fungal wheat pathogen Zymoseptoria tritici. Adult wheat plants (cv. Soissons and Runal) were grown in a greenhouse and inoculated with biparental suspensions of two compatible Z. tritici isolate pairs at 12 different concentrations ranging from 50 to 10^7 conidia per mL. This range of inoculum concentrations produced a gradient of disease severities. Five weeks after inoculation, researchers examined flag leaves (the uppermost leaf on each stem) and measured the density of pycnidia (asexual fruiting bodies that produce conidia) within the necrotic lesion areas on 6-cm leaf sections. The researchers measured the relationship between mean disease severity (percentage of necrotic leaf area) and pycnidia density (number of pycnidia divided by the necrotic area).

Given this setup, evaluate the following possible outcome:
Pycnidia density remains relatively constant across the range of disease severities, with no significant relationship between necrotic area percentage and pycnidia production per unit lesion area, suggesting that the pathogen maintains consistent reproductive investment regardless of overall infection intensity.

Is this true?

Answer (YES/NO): NO